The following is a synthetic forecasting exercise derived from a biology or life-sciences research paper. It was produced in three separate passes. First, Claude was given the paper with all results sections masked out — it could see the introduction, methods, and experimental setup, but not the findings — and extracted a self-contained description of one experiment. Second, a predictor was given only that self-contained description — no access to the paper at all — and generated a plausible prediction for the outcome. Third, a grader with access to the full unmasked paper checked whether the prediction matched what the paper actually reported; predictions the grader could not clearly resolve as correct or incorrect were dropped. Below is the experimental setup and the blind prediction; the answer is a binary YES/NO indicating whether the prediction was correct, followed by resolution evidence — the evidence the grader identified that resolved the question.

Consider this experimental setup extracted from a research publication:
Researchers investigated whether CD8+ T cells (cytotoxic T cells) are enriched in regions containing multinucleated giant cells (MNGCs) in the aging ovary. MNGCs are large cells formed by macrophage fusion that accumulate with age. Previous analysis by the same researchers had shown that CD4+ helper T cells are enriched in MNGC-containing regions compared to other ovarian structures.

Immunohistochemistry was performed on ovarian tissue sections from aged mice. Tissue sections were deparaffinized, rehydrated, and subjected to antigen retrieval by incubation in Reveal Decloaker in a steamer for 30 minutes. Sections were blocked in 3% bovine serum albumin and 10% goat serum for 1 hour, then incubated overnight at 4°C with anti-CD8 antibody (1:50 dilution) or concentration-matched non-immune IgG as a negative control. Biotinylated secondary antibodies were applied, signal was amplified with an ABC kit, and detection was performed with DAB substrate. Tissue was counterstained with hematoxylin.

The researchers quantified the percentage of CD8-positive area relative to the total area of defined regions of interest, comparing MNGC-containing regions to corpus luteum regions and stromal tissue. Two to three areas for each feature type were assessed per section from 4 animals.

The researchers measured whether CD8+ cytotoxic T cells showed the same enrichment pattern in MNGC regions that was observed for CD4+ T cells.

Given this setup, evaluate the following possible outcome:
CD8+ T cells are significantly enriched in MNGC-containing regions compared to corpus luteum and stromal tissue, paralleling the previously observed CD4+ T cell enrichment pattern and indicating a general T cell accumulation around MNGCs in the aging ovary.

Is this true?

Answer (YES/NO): NO